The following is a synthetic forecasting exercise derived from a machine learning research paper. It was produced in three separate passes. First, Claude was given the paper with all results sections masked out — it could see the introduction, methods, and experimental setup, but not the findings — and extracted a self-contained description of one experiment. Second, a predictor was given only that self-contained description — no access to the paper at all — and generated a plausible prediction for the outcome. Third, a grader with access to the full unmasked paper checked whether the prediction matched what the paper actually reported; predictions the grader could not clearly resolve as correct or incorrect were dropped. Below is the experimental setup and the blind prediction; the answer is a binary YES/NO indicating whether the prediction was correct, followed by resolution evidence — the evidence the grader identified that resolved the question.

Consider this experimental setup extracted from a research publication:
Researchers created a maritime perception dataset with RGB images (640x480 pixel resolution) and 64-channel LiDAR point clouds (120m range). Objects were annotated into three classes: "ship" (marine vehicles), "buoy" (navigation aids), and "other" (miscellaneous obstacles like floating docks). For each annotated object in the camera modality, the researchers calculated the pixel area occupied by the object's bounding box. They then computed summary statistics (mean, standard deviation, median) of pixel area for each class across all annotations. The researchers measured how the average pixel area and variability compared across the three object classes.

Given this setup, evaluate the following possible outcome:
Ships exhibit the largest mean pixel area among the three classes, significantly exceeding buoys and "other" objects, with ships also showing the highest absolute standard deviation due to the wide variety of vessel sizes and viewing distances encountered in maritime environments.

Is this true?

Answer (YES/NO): YES